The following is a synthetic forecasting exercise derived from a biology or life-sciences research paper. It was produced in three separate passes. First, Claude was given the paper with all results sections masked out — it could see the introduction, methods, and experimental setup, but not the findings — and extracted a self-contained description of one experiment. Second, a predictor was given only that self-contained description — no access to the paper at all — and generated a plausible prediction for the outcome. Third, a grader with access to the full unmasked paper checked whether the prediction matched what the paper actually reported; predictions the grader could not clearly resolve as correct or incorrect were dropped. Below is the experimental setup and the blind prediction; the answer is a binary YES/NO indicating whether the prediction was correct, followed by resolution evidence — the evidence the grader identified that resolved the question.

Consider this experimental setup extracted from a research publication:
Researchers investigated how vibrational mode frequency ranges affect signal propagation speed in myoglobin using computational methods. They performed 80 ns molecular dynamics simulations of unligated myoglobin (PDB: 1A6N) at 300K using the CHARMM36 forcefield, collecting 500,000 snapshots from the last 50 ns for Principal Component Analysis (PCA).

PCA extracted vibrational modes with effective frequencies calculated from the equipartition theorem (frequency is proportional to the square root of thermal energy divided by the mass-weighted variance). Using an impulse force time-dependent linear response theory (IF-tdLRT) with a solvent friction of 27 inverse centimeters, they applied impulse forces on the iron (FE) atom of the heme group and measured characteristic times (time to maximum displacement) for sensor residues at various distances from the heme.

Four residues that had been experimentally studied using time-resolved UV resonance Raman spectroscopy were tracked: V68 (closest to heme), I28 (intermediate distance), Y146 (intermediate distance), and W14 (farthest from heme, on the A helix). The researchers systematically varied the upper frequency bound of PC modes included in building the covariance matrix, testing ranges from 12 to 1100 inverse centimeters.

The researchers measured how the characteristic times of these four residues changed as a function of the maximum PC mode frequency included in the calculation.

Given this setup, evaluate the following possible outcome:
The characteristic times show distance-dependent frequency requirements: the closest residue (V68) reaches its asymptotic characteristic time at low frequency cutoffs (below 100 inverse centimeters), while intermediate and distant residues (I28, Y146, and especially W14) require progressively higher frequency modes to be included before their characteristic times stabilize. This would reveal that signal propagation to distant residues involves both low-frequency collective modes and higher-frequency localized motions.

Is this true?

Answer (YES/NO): NO